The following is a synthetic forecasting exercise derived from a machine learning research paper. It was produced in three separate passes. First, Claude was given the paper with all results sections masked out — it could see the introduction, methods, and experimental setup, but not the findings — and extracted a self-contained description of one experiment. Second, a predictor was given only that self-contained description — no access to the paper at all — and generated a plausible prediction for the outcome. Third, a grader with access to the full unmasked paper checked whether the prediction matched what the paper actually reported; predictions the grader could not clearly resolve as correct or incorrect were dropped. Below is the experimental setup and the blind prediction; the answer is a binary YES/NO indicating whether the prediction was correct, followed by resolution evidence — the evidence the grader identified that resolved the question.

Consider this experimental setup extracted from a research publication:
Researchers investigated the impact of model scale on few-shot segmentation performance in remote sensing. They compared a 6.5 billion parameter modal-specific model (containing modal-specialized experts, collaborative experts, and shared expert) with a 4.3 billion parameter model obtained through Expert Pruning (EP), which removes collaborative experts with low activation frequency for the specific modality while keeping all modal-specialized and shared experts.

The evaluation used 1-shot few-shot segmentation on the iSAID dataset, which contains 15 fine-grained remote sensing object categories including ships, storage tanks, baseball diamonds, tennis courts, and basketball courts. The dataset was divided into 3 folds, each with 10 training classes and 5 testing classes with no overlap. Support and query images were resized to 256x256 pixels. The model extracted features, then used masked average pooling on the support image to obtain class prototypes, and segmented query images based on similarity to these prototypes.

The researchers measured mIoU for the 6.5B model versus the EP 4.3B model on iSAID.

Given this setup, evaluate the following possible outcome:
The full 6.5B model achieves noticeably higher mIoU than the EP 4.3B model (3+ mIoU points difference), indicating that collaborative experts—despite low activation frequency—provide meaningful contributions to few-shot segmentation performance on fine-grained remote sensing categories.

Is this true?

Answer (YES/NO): NO